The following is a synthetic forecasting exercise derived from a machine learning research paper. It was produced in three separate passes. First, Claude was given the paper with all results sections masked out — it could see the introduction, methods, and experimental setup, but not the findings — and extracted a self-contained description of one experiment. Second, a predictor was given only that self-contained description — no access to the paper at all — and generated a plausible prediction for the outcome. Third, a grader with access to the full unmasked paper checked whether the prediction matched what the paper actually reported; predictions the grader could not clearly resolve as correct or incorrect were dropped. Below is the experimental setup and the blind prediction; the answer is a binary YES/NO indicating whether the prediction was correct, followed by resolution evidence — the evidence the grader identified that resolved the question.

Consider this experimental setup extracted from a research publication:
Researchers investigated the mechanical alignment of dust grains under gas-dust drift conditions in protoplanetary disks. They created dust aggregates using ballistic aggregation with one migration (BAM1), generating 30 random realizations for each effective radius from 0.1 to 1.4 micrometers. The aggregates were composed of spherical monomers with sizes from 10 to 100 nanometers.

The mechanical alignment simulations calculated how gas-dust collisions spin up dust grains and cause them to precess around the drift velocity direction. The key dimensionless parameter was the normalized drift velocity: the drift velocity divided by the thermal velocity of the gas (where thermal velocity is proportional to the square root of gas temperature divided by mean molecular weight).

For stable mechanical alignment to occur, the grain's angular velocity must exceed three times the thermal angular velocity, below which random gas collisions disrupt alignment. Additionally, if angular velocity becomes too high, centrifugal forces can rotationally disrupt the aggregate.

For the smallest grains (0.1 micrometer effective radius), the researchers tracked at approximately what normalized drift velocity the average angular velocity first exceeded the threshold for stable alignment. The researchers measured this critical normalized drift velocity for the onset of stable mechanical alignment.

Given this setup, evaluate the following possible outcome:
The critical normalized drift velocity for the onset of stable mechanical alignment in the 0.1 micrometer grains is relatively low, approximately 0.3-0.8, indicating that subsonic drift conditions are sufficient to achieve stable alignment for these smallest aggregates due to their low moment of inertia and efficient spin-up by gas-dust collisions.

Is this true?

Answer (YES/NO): NO